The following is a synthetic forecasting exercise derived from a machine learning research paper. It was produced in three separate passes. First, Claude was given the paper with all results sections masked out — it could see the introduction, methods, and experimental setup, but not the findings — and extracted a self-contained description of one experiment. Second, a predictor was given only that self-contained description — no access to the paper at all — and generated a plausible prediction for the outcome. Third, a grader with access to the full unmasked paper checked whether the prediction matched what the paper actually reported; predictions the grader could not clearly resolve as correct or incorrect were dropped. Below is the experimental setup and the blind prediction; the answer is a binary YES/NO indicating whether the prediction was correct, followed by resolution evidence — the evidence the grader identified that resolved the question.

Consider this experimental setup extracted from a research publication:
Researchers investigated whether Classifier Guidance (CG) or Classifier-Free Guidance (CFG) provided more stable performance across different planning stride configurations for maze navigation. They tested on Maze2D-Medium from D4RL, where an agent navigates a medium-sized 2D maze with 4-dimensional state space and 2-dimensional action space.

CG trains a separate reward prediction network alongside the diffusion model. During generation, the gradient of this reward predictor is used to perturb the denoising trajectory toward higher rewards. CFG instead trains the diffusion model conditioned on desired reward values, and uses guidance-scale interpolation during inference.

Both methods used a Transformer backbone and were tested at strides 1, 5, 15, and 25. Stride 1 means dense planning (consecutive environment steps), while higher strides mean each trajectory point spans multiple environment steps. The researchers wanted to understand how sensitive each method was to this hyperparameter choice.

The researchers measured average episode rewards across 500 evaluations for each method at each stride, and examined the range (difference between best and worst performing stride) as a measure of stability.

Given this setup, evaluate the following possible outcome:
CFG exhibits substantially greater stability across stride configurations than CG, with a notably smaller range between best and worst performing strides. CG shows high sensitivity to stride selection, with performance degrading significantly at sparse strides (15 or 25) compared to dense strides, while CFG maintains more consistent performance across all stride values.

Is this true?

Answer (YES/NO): NO